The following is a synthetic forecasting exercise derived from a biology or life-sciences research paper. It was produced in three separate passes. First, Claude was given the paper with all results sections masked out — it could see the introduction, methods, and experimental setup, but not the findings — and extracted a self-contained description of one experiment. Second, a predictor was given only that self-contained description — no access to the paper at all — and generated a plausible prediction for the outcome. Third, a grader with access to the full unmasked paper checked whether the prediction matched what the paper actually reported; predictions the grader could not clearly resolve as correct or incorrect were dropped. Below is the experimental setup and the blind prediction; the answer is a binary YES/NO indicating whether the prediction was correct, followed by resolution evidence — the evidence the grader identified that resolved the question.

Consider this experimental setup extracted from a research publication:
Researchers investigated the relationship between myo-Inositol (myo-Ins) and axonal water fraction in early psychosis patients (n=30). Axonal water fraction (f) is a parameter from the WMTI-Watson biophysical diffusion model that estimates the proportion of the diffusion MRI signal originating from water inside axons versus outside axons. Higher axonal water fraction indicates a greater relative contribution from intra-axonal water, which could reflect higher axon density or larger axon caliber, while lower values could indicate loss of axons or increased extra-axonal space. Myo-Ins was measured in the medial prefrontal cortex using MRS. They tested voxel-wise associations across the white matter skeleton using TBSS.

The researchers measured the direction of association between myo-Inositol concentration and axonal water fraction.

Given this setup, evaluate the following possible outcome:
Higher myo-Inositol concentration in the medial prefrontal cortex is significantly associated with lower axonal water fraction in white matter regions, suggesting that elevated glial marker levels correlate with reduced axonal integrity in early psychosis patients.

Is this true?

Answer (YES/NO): NO